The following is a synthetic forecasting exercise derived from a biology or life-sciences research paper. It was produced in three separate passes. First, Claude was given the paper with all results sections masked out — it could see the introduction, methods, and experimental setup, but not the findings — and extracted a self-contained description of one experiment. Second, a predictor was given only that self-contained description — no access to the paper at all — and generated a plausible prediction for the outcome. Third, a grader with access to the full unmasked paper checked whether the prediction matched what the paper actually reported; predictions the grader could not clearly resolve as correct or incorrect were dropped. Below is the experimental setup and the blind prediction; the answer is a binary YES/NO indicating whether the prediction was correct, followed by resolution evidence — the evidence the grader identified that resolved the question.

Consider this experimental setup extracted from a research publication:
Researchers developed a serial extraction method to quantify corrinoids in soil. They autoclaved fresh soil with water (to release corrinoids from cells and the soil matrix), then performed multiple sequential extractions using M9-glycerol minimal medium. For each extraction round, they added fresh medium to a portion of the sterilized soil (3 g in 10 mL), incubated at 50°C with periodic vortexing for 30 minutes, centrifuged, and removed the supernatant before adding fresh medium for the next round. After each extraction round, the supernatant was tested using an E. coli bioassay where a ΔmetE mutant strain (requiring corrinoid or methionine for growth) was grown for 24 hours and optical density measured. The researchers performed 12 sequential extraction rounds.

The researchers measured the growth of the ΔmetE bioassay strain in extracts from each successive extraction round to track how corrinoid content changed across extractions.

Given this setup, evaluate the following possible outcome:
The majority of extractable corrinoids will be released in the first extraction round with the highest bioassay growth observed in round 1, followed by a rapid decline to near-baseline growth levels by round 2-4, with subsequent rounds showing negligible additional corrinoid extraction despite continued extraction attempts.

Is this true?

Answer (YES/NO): NO